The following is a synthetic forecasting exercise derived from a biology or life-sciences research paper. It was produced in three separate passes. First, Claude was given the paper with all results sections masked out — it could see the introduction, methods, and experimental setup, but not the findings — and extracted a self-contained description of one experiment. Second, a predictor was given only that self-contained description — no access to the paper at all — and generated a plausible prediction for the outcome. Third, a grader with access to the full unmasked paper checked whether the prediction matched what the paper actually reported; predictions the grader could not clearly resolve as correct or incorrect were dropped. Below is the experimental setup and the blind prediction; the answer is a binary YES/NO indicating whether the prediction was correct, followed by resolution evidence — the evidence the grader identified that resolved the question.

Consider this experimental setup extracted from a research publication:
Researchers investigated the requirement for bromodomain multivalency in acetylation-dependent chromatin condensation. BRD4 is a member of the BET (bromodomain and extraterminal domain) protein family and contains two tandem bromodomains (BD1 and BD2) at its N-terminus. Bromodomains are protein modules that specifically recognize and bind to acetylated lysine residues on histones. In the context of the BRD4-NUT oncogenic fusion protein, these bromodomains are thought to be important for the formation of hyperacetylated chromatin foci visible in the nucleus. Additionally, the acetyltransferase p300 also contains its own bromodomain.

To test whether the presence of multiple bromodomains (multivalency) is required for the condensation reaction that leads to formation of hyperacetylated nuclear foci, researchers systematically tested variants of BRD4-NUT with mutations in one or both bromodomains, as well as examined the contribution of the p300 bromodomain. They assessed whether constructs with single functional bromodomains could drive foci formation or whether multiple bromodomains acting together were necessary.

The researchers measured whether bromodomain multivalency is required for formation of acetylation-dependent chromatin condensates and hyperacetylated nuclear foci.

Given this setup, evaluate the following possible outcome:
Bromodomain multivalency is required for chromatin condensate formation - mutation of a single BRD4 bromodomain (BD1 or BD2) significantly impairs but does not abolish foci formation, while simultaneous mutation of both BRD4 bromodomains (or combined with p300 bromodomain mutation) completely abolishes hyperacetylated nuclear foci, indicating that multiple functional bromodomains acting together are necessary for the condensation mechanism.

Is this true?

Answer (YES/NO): NO